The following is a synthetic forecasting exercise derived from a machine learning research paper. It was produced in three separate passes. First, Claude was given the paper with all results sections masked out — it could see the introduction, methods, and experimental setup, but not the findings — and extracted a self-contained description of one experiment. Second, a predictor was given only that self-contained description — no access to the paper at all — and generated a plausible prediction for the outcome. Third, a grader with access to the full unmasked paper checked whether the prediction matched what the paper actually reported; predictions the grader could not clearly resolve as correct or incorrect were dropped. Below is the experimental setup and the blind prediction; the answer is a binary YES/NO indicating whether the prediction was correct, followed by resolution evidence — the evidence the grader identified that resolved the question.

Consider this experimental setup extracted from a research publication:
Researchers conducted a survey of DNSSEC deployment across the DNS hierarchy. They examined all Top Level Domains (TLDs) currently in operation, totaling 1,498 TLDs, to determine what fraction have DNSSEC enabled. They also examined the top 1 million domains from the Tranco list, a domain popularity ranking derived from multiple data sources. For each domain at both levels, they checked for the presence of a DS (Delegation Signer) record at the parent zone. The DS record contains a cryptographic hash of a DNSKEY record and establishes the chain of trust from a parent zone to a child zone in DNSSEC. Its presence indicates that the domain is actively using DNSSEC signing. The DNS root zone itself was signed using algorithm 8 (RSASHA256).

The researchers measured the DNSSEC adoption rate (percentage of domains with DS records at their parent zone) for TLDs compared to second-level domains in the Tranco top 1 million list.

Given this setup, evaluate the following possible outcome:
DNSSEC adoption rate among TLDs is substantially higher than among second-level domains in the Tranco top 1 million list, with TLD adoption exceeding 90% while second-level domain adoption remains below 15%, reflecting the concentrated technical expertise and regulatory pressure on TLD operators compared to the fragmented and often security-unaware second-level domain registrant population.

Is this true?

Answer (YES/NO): YES